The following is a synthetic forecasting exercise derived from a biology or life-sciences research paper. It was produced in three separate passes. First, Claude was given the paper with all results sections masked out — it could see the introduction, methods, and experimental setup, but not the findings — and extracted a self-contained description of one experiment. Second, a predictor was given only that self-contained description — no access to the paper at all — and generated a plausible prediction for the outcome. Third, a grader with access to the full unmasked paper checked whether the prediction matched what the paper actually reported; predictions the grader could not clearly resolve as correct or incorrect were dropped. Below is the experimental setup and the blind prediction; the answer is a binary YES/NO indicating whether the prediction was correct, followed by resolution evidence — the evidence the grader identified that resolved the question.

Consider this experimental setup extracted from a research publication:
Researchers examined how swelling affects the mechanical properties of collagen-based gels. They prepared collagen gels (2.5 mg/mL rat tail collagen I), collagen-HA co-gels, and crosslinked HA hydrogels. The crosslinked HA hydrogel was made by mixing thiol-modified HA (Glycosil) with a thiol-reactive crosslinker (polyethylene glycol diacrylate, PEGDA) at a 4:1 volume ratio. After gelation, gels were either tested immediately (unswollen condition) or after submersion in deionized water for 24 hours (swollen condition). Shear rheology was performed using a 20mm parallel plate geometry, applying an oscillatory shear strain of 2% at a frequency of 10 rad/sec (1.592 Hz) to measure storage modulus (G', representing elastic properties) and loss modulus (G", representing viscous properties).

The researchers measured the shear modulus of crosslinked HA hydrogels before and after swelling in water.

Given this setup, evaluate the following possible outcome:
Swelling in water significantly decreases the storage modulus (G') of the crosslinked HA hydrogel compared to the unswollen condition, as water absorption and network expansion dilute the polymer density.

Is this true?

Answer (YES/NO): YES